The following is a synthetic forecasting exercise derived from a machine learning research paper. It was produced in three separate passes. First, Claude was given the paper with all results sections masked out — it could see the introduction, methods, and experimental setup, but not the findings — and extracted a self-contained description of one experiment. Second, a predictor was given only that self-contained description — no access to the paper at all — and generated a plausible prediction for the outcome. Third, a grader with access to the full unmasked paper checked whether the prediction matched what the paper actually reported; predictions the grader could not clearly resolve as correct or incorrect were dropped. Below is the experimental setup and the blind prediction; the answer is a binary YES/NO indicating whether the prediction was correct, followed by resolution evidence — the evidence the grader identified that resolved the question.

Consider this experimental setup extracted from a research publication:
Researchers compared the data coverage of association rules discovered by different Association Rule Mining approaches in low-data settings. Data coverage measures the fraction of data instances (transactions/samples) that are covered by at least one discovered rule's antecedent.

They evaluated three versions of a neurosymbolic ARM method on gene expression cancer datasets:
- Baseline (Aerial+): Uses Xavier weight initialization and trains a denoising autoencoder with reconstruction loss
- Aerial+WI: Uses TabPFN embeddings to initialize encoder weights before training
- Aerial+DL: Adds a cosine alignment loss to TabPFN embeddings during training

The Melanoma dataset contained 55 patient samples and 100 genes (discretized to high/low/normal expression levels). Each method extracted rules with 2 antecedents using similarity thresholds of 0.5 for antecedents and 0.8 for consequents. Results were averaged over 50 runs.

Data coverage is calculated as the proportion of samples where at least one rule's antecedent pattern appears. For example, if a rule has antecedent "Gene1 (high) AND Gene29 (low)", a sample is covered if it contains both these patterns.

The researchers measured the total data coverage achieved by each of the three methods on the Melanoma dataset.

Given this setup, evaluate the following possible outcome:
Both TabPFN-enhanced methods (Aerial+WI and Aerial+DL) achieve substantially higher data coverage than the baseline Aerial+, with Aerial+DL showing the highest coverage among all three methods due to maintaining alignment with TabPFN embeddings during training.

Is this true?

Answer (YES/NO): NO